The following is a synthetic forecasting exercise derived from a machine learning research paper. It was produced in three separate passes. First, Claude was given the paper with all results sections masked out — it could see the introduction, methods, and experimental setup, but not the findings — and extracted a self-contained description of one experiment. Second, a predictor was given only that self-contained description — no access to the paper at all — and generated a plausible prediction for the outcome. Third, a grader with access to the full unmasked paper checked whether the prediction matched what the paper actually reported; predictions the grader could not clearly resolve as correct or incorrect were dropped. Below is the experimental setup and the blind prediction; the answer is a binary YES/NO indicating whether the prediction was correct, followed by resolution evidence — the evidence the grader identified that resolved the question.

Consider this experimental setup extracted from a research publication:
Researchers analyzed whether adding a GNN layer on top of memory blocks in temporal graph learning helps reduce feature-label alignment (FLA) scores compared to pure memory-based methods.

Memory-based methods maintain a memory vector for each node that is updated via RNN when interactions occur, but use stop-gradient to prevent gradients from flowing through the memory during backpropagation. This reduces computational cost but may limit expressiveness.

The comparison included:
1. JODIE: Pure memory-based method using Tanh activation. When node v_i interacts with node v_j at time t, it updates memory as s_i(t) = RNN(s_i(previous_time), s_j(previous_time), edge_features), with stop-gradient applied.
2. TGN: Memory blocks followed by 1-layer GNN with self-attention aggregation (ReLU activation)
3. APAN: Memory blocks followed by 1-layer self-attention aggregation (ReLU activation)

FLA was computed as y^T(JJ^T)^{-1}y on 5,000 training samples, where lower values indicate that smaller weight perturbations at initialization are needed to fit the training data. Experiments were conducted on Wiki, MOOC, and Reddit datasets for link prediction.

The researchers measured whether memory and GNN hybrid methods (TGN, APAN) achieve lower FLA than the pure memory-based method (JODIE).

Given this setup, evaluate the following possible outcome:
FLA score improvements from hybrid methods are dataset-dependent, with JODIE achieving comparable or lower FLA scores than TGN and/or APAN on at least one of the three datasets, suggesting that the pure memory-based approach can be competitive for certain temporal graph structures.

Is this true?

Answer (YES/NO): NO